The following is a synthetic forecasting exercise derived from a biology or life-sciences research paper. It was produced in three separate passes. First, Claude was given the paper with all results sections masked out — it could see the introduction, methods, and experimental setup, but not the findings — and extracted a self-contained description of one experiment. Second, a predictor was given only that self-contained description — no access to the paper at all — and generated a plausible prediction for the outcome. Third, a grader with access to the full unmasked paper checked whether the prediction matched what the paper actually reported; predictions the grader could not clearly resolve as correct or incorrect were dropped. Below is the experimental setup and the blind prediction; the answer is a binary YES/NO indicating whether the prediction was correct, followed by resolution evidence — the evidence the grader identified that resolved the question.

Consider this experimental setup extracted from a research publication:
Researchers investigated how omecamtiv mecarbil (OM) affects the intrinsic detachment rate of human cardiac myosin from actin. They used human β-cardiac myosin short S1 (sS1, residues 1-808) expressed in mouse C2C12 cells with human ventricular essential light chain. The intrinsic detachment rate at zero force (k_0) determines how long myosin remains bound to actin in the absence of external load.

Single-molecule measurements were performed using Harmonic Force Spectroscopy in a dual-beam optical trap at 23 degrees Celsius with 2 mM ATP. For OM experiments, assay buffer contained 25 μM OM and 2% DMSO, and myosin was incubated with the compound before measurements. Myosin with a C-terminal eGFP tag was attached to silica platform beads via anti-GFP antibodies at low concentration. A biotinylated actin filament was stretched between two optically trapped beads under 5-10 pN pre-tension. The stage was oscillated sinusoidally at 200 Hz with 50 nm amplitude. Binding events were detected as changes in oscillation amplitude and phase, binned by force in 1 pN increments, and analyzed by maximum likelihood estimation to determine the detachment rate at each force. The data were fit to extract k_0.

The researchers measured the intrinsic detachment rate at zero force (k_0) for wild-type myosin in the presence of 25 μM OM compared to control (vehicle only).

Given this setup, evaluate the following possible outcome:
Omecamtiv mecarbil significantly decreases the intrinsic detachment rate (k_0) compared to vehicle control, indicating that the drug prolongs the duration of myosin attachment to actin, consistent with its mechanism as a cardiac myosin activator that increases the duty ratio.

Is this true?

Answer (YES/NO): YES